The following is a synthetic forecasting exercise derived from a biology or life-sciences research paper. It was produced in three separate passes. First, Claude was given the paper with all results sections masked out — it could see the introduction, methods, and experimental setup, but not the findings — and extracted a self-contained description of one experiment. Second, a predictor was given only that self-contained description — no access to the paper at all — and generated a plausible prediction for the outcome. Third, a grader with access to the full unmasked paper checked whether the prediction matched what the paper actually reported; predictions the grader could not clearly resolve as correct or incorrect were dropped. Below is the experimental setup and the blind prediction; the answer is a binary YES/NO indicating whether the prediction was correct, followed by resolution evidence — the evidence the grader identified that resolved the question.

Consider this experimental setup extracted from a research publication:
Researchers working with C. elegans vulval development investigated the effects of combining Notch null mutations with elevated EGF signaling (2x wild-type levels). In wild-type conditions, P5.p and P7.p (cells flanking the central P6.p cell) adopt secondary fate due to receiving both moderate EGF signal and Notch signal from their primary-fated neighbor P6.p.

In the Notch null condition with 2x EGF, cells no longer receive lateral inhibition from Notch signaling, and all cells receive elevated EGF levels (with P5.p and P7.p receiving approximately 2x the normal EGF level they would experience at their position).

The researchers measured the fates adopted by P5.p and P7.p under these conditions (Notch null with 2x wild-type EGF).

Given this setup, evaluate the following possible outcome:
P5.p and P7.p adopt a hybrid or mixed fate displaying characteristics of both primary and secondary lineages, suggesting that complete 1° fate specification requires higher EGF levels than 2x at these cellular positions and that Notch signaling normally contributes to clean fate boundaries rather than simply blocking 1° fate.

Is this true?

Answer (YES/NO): NO